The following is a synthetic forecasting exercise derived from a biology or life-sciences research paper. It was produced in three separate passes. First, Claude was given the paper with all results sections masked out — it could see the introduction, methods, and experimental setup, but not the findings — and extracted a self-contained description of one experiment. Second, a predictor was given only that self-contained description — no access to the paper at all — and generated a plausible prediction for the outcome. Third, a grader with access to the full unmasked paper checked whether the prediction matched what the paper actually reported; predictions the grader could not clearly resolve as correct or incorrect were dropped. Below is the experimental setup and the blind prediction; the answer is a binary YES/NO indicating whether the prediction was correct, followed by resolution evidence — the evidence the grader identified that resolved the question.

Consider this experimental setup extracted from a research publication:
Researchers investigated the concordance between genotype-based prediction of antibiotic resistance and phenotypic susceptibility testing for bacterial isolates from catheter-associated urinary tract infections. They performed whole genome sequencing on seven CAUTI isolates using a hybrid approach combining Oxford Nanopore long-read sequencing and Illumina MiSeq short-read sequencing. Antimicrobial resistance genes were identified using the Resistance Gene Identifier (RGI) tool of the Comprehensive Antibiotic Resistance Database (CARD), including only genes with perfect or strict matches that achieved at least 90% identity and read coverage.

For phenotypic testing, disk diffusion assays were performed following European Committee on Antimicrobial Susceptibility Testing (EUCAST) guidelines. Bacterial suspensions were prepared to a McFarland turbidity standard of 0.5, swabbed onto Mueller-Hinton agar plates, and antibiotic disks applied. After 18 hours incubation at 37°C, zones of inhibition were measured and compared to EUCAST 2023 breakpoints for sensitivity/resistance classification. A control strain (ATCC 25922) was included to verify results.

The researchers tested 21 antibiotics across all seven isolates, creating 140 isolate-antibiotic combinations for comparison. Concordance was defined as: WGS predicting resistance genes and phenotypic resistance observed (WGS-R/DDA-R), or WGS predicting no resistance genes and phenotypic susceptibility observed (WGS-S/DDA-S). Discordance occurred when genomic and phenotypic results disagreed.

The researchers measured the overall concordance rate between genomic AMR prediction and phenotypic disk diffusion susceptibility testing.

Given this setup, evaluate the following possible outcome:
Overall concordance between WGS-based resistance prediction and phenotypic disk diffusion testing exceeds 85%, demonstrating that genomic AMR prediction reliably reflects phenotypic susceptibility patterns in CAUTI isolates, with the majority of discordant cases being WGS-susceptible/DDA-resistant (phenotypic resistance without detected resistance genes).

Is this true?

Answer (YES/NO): NO